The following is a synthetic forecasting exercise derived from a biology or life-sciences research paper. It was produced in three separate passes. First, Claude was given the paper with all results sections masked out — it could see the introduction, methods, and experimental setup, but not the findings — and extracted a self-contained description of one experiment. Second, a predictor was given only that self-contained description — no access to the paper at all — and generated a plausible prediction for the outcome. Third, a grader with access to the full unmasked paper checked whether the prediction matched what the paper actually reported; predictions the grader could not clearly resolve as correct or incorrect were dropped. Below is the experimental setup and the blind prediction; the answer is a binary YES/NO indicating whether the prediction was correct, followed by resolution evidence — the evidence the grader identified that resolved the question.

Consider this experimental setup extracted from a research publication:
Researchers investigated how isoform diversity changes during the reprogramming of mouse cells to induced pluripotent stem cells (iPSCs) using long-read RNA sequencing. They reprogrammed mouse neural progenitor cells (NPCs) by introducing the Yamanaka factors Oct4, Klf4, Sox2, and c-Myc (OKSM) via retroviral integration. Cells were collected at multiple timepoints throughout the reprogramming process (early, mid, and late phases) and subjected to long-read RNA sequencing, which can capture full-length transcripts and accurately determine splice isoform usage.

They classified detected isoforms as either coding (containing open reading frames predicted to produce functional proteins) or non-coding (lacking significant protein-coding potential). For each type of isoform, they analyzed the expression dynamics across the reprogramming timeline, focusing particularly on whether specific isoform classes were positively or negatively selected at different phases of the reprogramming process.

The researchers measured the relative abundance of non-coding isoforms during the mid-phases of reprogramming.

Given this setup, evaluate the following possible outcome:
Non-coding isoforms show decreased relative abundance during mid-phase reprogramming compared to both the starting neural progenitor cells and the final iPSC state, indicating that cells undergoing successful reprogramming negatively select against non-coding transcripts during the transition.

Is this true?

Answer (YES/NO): YES